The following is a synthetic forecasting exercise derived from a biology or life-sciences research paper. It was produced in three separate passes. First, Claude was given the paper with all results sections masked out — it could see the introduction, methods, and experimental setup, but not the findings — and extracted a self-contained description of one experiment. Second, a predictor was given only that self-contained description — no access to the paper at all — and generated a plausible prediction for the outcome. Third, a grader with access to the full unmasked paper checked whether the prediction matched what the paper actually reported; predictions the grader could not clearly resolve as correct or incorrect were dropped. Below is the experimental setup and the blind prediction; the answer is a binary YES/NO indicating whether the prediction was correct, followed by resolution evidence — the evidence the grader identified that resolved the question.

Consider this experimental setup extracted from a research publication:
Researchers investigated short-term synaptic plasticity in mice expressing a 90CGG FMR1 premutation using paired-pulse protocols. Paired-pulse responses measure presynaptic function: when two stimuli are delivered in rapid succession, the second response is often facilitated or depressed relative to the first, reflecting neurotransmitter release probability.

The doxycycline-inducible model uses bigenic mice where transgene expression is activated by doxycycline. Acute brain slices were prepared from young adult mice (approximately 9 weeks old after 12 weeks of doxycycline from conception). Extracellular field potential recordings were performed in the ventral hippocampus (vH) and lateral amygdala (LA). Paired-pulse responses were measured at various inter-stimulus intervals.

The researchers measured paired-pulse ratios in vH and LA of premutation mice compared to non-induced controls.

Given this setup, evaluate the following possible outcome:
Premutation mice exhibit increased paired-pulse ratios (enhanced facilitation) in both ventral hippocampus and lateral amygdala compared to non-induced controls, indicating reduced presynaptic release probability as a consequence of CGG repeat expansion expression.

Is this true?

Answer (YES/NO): NO